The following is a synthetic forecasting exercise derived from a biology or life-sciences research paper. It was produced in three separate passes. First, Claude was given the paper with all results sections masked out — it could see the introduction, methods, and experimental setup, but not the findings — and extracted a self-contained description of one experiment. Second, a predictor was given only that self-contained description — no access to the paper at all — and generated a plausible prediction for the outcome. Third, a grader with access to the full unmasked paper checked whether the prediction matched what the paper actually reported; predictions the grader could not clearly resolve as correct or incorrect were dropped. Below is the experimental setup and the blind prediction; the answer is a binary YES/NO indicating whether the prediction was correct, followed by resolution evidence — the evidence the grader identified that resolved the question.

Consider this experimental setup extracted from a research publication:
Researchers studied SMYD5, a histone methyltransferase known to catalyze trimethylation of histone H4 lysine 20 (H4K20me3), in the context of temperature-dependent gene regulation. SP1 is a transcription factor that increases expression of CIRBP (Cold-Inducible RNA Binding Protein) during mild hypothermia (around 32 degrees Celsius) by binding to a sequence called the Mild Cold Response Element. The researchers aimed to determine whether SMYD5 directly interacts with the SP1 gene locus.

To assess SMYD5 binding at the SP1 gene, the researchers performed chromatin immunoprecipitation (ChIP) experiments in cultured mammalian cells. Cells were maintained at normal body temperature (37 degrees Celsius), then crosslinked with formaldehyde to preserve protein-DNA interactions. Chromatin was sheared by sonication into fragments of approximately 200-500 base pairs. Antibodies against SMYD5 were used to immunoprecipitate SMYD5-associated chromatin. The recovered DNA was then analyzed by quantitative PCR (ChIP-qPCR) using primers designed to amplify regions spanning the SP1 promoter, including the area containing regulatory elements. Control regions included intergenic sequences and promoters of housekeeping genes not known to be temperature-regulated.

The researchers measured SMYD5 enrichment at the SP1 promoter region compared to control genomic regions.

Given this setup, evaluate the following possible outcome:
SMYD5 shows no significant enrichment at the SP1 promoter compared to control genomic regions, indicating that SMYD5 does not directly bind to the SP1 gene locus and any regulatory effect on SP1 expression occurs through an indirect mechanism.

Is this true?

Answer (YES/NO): NO